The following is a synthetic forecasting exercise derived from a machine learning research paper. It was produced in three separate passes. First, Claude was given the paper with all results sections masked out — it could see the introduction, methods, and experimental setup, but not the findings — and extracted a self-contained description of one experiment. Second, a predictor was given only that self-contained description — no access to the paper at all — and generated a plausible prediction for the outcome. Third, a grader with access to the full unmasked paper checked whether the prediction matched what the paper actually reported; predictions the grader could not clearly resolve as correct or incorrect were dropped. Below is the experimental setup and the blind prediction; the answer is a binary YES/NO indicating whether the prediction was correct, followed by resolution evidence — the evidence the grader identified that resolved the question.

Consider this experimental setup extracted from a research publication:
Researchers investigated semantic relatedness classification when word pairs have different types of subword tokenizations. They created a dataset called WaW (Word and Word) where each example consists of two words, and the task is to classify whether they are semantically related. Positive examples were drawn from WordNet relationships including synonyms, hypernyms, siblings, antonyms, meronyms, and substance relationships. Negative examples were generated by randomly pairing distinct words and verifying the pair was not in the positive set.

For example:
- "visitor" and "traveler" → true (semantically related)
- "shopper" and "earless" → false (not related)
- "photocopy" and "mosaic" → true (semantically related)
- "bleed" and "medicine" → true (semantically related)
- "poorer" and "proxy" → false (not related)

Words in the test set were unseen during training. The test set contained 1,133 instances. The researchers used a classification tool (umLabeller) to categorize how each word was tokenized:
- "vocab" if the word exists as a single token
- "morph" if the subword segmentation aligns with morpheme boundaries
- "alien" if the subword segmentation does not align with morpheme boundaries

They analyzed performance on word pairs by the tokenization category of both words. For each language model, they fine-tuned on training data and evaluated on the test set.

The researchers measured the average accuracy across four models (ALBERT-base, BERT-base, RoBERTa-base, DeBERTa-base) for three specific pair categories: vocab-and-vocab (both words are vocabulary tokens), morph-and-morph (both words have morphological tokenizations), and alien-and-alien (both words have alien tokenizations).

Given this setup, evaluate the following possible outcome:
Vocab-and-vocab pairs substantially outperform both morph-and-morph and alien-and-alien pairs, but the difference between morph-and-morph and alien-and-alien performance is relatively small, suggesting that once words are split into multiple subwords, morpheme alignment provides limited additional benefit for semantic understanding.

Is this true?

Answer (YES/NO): NO